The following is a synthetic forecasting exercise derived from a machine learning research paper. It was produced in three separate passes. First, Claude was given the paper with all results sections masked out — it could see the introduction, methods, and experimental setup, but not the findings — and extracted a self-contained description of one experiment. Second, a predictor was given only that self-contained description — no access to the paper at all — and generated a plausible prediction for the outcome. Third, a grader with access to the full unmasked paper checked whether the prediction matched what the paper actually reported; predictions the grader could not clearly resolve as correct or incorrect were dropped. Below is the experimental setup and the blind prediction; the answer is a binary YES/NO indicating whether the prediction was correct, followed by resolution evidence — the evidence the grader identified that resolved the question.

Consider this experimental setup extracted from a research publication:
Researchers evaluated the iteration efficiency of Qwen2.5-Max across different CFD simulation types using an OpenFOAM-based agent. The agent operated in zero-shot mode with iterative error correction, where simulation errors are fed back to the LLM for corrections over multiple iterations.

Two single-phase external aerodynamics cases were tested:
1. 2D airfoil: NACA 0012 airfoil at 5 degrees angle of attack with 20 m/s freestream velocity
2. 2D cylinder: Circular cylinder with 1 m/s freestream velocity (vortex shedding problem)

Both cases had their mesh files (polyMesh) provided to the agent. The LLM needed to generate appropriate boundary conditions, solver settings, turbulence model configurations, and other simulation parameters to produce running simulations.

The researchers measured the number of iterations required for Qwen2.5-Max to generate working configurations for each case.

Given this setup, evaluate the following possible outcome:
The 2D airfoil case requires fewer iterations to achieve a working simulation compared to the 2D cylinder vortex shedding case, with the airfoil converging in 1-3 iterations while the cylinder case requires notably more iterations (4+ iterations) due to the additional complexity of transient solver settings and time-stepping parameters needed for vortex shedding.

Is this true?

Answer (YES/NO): NO